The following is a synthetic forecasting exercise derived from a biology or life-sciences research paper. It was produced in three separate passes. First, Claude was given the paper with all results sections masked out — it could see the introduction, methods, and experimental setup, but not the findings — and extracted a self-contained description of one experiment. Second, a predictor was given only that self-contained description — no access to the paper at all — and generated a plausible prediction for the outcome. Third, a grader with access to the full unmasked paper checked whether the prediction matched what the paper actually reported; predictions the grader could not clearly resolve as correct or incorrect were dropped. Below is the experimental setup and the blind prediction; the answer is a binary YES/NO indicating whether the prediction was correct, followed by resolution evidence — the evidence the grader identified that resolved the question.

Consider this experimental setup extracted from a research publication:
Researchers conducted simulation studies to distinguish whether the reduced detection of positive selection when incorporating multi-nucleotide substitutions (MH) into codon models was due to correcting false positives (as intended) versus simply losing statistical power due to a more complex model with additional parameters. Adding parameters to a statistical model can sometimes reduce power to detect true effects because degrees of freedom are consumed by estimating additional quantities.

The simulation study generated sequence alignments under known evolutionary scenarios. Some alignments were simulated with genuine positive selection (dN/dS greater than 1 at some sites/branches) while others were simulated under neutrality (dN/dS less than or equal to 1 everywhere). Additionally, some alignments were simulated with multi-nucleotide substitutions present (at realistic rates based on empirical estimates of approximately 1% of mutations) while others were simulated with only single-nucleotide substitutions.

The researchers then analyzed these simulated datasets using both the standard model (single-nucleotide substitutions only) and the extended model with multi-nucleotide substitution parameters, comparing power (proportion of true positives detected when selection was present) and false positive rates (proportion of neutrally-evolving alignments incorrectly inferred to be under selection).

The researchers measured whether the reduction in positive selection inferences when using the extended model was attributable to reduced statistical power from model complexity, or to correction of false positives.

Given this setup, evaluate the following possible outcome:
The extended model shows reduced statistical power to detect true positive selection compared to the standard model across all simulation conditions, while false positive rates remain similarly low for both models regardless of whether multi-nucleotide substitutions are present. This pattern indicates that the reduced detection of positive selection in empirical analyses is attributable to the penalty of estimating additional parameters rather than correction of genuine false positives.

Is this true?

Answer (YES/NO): NO